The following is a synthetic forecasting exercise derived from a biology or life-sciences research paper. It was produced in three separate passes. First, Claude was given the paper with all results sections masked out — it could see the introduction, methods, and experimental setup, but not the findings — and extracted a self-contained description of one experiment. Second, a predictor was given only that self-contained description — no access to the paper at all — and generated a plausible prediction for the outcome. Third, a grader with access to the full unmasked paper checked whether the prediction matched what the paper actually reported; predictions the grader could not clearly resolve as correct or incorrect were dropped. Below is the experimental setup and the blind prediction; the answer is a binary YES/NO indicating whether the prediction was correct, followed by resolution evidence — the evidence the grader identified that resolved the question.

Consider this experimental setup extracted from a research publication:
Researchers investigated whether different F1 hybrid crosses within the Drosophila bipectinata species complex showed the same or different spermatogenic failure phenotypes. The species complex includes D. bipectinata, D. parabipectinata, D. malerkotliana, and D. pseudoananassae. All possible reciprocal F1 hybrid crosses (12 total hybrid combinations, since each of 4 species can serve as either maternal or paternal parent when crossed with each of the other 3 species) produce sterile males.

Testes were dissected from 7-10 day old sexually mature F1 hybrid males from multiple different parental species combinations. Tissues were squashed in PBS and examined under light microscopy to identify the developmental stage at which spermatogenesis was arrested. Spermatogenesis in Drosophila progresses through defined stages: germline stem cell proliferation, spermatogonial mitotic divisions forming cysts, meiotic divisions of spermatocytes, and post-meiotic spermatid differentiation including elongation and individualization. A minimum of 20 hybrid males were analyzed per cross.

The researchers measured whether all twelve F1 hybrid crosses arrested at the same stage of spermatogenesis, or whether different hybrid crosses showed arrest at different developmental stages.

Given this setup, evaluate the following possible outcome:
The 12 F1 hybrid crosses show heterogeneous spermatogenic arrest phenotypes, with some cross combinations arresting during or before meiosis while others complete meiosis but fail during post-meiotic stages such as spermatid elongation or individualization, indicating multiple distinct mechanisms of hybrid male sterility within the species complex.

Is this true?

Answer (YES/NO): YES